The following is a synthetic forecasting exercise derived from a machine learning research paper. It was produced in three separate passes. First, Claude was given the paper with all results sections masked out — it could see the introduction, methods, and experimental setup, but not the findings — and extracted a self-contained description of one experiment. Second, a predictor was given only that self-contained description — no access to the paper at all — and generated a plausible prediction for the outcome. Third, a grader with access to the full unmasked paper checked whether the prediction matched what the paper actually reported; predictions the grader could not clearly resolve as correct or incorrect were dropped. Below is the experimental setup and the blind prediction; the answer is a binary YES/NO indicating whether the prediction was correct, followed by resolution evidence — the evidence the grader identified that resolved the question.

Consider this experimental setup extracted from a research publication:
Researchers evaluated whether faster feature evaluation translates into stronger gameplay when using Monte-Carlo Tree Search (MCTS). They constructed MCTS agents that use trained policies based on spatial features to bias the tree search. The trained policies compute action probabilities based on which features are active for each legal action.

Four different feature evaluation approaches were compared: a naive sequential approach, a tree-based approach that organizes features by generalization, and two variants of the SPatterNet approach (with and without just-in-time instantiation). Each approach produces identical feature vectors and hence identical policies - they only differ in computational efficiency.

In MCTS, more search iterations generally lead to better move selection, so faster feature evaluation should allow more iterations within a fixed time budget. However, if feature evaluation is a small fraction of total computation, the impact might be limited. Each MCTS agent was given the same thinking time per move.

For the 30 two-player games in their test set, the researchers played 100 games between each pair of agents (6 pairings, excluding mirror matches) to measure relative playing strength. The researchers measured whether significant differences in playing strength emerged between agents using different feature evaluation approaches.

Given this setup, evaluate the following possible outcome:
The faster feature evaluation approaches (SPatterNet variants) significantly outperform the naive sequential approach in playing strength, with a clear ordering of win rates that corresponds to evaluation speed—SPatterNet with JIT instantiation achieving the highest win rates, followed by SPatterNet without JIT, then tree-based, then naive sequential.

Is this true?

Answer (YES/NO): NO